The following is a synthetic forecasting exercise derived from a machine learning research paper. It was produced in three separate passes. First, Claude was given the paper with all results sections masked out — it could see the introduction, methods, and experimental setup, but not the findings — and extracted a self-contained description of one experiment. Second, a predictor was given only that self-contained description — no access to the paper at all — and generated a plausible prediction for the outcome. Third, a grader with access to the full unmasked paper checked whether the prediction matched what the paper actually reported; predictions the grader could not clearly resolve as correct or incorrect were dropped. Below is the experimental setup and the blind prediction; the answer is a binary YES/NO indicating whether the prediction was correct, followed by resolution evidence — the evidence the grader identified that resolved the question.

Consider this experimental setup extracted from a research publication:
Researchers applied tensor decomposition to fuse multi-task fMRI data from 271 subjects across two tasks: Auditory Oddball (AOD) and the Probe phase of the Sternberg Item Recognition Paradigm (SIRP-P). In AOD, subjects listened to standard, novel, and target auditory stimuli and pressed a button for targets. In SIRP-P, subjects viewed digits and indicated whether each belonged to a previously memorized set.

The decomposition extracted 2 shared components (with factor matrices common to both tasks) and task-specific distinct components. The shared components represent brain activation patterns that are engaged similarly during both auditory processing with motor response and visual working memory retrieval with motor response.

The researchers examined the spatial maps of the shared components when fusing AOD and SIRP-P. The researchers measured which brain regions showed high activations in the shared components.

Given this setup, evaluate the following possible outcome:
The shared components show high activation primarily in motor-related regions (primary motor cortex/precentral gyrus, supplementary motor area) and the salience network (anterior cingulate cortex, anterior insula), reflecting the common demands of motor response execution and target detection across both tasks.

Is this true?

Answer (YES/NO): NO